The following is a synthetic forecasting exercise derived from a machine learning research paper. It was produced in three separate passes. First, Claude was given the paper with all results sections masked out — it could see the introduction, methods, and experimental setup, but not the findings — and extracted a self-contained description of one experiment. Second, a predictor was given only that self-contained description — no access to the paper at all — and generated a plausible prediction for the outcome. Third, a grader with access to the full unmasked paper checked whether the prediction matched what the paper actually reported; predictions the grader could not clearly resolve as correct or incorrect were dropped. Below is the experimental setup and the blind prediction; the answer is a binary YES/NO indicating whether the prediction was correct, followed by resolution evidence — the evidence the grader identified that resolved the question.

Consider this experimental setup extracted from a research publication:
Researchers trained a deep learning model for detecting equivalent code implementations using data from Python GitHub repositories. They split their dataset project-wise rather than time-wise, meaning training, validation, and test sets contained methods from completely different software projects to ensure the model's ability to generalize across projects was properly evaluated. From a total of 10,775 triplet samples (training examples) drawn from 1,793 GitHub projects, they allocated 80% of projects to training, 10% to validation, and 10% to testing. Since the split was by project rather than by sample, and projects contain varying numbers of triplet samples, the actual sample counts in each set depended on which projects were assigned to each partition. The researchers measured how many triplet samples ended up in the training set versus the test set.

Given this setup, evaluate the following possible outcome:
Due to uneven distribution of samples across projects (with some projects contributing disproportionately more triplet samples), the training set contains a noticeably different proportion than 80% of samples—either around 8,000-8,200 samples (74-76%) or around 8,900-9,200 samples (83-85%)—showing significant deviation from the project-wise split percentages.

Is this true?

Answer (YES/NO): NO